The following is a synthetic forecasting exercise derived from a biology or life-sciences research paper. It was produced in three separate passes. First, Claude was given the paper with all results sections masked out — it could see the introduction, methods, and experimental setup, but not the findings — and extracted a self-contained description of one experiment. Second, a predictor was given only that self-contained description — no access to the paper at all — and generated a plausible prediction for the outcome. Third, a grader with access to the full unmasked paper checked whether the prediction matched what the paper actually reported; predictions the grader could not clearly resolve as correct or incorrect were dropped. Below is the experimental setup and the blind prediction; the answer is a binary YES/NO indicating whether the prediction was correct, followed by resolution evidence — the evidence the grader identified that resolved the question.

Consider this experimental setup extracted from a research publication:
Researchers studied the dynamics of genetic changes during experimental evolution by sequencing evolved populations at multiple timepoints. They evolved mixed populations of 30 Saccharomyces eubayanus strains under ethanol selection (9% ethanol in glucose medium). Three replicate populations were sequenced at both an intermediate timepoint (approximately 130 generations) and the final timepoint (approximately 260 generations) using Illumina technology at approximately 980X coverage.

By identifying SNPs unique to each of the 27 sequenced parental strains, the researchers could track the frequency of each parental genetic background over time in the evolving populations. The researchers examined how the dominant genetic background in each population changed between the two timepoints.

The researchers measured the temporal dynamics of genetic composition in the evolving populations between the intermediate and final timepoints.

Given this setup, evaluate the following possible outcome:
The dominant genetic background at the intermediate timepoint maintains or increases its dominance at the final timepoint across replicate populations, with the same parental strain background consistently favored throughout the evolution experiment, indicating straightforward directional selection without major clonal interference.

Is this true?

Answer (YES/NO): NO